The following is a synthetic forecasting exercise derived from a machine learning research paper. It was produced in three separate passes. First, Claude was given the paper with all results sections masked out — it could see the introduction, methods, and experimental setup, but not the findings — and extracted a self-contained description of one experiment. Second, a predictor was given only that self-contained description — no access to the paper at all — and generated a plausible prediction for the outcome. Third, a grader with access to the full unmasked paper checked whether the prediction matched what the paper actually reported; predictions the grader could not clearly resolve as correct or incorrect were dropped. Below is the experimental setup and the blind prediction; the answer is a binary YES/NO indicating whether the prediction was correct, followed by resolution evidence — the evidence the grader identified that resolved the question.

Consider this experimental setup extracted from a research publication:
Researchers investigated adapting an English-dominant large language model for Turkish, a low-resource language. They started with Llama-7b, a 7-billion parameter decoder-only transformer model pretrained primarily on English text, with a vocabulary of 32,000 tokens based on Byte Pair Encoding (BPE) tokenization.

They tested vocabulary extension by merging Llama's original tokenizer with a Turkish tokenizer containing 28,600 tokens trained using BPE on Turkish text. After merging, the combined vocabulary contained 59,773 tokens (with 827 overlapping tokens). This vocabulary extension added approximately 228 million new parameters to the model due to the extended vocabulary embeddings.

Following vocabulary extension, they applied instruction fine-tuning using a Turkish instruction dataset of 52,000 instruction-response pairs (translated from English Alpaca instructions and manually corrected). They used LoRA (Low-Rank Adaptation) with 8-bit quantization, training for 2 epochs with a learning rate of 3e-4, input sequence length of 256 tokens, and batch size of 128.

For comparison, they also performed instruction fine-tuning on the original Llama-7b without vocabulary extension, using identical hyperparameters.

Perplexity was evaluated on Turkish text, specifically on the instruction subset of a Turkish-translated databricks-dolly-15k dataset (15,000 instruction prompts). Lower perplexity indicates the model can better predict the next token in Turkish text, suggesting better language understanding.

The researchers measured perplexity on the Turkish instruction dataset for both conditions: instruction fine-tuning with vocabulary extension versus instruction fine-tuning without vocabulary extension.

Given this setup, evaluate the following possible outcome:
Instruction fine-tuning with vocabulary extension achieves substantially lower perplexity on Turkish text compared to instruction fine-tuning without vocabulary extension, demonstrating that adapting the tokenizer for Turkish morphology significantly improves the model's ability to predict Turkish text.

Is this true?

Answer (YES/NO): NO